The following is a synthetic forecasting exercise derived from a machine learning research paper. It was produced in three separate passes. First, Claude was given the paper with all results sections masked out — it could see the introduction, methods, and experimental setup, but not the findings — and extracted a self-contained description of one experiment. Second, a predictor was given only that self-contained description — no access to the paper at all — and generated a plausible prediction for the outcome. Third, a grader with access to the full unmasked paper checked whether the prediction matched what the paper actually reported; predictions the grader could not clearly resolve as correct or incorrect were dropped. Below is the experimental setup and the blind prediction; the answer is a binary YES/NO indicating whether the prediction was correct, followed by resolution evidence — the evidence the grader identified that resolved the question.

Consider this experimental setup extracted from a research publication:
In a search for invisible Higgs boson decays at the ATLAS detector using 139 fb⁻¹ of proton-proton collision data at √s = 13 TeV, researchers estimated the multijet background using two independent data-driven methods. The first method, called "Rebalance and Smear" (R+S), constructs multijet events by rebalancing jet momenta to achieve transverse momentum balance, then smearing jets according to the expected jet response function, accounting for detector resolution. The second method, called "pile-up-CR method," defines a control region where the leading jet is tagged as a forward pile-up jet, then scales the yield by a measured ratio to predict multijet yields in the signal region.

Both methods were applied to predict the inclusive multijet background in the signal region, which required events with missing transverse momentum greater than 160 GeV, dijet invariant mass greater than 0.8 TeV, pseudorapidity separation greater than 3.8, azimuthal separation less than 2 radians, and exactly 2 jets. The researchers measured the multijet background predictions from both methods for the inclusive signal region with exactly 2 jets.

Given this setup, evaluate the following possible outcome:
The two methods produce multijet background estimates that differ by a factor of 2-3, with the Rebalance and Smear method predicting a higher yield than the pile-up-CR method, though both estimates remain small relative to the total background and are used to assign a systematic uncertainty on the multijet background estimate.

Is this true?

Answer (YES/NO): NO